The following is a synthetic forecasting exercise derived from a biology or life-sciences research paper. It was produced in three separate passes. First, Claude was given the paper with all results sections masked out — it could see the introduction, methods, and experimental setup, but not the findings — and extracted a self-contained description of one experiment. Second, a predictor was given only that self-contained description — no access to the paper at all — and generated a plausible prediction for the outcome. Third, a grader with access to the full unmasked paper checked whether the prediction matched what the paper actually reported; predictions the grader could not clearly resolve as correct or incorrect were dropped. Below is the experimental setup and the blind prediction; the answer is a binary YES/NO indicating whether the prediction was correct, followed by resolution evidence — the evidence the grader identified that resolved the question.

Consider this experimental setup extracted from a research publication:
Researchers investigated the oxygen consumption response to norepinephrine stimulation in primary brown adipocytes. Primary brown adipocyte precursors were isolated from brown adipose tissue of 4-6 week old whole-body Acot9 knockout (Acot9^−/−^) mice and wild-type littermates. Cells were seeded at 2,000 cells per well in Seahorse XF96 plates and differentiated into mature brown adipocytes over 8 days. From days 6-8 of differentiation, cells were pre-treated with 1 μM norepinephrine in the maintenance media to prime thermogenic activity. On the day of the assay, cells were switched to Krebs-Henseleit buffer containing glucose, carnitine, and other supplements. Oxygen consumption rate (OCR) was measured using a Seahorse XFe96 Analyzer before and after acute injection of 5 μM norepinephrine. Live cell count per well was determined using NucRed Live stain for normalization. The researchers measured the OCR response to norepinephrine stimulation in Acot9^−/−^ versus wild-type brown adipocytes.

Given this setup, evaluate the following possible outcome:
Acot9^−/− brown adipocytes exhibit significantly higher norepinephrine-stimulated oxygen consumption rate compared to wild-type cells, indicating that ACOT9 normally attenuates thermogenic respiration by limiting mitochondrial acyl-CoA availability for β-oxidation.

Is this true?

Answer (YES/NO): YES